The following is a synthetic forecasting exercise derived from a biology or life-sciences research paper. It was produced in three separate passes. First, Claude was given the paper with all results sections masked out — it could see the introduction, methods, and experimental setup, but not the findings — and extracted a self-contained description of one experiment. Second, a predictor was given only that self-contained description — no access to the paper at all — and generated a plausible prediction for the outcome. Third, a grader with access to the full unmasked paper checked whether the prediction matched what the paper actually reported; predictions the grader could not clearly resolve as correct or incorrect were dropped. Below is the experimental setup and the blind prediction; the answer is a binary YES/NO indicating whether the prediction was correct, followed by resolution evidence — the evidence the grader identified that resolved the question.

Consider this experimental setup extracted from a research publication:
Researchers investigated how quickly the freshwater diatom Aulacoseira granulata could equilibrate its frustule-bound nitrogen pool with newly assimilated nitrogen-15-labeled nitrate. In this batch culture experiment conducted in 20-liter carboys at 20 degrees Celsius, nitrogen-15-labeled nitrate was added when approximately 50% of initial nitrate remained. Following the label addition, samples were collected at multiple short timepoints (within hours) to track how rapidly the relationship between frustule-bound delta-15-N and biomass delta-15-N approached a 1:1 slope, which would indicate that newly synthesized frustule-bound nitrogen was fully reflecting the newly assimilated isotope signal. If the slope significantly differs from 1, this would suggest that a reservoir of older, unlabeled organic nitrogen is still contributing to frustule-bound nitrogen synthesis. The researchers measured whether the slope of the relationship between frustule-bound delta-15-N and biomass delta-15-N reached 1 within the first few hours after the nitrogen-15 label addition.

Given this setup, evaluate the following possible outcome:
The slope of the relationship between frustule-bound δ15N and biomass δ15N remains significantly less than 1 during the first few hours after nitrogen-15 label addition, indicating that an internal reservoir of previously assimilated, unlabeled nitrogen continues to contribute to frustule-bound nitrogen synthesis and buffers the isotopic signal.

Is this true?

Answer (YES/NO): NO